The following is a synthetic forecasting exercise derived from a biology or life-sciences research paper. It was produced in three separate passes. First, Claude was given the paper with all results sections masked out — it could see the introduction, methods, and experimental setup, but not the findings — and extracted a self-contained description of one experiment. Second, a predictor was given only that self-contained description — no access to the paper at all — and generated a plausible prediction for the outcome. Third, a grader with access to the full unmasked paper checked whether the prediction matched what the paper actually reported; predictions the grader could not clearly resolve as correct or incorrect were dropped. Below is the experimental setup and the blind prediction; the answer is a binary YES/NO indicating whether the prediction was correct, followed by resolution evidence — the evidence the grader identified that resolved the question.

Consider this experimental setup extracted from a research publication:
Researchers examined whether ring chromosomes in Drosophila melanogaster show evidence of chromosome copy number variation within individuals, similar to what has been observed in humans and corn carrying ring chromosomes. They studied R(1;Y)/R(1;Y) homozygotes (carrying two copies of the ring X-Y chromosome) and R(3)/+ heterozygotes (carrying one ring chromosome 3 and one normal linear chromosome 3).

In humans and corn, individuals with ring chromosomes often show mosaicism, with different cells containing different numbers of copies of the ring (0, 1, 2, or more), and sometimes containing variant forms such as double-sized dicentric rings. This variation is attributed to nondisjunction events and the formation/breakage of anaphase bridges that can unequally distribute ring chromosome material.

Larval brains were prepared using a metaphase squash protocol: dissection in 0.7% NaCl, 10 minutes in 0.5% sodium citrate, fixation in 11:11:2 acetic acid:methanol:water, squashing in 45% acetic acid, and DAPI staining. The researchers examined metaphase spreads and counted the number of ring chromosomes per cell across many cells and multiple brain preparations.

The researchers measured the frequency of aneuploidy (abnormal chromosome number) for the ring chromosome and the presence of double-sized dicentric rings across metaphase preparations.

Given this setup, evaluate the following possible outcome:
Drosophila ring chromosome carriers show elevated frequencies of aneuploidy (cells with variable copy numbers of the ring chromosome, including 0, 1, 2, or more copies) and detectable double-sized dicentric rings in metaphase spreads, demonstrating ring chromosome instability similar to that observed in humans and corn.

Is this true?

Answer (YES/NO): NO